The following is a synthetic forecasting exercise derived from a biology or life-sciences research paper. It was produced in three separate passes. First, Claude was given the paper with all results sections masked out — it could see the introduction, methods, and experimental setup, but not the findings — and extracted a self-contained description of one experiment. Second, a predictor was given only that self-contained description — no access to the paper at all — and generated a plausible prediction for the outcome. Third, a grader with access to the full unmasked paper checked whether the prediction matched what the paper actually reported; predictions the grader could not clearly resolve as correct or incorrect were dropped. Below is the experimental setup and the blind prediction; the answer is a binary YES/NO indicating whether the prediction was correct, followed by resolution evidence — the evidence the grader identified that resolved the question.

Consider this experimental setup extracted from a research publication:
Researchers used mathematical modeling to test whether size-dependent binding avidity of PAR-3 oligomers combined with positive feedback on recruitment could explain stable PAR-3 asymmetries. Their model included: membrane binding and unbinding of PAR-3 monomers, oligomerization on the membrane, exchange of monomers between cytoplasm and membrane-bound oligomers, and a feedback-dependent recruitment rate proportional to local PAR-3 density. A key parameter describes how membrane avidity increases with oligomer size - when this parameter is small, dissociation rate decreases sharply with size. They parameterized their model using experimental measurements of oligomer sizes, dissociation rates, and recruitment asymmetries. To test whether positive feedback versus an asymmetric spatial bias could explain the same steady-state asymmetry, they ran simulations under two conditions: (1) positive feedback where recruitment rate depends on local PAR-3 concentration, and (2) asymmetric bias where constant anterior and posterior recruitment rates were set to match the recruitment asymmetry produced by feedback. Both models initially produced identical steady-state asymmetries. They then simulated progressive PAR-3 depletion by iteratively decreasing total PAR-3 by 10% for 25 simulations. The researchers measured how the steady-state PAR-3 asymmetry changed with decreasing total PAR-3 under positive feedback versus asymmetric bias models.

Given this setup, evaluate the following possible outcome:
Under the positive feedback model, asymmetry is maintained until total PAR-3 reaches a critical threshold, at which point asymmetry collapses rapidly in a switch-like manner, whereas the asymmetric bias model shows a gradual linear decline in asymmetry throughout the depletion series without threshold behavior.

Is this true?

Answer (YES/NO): NO